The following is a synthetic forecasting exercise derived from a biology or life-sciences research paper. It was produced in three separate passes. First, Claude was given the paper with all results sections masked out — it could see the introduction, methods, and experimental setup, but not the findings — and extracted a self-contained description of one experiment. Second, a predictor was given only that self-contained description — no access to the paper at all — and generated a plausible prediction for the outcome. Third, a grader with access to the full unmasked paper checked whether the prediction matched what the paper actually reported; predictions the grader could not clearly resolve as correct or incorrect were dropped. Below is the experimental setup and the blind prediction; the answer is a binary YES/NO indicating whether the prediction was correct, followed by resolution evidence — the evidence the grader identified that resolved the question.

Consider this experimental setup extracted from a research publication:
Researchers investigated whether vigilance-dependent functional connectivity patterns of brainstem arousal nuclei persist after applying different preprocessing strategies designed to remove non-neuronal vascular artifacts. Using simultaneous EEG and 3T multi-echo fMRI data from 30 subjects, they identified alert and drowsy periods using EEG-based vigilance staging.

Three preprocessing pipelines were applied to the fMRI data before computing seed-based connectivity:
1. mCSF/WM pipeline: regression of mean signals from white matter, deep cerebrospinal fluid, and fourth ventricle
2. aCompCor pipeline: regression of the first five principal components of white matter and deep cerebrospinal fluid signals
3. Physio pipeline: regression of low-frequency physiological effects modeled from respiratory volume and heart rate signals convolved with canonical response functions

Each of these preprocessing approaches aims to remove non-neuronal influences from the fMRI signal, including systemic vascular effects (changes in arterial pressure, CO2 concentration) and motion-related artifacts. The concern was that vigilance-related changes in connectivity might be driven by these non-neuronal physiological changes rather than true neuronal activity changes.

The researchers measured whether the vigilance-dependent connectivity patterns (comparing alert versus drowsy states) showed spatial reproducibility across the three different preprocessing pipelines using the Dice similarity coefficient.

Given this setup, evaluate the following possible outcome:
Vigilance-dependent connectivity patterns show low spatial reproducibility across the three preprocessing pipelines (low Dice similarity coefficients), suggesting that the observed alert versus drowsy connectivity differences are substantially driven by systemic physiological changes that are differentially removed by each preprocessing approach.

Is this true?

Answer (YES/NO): NO